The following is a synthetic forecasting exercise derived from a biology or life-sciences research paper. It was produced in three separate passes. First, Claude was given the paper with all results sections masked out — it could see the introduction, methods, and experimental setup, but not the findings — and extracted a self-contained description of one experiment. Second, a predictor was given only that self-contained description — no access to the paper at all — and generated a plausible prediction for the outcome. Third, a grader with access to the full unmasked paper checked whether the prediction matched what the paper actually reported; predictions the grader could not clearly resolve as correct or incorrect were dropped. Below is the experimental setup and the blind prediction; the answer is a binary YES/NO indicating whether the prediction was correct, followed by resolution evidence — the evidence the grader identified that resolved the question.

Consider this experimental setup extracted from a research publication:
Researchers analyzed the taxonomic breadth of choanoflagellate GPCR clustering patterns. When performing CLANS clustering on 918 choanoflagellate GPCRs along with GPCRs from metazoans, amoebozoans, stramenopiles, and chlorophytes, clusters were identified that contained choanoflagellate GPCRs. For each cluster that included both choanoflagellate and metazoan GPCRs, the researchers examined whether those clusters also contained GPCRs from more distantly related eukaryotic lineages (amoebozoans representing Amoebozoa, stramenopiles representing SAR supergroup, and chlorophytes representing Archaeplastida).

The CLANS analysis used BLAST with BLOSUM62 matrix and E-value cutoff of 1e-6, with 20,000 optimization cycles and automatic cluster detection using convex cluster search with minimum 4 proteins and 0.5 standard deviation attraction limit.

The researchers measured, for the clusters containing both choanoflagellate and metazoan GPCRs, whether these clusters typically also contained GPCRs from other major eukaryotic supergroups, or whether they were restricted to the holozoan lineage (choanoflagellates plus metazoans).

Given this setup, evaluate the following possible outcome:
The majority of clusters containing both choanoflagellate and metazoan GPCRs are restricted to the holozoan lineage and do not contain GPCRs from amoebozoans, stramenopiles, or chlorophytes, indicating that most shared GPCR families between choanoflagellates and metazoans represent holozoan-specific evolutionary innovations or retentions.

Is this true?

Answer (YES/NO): NO